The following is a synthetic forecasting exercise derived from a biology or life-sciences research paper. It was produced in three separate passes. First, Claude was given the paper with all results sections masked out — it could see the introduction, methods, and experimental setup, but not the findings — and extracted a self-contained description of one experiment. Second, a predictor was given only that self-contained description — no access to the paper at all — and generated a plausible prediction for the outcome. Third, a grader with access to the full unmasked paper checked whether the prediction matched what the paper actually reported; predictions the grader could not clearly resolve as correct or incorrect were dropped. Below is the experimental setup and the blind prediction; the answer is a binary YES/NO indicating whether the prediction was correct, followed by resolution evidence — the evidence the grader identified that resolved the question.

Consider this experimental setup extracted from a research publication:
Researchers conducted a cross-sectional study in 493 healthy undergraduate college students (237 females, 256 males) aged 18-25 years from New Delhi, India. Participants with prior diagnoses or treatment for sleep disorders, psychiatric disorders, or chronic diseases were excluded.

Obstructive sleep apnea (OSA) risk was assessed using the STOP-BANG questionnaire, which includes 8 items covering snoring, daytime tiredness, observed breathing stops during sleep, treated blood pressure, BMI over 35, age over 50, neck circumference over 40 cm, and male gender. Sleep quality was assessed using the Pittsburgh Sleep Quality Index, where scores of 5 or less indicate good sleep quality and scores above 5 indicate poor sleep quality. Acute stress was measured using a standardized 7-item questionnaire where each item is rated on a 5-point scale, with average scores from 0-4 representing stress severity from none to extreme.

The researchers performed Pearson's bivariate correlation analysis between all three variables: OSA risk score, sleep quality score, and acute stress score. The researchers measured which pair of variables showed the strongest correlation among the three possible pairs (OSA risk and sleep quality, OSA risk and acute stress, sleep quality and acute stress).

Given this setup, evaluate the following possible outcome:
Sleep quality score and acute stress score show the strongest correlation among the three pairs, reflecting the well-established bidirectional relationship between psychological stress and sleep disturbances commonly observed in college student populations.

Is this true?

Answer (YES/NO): YES